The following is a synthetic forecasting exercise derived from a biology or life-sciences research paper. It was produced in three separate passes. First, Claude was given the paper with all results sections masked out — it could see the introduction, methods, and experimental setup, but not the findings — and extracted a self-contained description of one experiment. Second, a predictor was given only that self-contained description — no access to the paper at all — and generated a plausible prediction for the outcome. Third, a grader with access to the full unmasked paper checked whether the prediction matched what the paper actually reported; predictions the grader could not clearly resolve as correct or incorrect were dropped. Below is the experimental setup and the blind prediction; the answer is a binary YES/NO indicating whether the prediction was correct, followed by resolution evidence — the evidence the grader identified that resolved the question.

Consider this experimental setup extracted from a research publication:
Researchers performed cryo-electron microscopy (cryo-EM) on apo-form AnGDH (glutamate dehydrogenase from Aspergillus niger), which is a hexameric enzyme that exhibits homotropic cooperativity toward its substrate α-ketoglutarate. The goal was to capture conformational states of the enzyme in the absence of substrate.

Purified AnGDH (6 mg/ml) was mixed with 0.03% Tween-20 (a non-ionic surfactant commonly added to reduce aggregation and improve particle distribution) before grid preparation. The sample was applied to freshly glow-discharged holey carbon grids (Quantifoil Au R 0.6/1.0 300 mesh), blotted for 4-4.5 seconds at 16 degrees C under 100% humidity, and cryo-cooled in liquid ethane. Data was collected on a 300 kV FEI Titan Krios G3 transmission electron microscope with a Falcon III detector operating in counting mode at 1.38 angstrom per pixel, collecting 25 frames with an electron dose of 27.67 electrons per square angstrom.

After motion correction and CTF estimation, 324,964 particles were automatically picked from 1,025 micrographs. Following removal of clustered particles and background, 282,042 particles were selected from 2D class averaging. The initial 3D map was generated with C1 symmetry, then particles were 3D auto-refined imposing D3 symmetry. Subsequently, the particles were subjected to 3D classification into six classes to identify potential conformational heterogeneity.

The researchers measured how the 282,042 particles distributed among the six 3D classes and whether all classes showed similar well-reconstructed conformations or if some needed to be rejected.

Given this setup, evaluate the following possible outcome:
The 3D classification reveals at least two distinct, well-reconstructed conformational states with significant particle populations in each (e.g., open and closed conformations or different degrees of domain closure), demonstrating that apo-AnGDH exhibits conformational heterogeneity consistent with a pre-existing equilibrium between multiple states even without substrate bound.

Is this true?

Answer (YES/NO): NO